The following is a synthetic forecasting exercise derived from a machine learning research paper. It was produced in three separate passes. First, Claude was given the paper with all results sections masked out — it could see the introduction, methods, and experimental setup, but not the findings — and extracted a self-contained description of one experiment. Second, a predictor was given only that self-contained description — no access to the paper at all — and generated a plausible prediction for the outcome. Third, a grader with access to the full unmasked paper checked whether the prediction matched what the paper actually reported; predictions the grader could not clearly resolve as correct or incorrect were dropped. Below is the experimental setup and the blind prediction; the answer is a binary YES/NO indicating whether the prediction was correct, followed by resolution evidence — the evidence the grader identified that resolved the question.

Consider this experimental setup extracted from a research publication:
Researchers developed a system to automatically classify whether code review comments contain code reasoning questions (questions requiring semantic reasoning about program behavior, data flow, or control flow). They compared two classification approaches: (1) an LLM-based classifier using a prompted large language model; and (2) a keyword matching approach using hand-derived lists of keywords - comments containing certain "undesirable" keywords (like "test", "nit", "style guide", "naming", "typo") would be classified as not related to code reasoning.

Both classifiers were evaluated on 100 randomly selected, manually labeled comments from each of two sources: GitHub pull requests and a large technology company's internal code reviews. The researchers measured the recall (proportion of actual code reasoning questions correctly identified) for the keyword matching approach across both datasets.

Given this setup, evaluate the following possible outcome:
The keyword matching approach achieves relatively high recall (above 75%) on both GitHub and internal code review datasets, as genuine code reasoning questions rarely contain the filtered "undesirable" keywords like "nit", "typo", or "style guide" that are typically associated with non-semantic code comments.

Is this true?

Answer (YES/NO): NO